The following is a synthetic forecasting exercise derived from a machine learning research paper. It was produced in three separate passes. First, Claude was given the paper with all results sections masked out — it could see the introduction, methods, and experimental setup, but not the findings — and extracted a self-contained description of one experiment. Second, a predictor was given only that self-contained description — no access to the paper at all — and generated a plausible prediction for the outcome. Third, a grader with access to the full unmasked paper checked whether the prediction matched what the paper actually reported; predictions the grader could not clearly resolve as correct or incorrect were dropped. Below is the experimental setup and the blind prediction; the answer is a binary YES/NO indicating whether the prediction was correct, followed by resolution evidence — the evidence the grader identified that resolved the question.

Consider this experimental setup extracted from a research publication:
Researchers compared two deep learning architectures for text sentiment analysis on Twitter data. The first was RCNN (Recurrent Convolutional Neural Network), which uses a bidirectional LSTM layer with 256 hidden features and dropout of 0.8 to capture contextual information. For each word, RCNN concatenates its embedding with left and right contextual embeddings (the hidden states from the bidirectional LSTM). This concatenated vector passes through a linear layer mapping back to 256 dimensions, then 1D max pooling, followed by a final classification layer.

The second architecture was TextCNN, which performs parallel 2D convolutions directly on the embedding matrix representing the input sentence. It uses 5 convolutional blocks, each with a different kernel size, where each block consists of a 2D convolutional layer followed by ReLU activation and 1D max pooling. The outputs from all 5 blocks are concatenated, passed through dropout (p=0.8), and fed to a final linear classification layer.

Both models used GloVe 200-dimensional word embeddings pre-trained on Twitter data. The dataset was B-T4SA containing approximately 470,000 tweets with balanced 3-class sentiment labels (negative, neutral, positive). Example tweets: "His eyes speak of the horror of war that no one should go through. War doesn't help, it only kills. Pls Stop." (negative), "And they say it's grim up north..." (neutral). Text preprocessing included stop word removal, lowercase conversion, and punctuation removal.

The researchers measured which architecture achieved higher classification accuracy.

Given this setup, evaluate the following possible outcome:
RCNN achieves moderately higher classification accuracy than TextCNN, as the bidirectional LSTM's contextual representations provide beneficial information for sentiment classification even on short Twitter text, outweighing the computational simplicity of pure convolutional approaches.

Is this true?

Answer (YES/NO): YES